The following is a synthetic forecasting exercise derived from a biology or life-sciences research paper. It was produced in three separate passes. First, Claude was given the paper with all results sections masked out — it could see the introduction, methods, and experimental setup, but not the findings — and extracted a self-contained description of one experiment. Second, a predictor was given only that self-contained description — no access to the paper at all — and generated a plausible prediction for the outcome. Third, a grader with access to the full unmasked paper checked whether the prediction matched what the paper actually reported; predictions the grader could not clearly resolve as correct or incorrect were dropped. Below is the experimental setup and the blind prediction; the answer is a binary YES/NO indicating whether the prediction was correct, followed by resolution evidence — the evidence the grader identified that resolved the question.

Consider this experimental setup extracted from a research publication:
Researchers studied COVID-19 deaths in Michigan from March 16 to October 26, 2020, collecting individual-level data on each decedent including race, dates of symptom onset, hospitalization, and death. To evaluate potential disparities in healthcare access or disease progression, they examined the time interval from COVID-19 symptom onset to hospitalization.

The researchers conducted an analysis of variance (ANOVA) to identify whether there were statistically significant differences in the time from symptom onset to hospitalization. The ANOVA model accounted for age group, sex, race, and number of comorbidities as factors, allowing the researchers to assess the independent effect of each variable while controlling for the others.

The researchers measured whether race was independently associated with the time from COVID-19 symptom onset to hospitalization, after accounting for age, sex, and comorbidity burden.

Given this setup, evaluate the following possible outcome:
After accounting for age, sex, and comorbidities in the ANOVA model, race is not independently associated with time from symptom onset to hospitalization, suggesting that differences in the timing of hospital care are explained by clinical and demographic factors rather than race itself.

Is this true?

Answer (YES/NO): NO